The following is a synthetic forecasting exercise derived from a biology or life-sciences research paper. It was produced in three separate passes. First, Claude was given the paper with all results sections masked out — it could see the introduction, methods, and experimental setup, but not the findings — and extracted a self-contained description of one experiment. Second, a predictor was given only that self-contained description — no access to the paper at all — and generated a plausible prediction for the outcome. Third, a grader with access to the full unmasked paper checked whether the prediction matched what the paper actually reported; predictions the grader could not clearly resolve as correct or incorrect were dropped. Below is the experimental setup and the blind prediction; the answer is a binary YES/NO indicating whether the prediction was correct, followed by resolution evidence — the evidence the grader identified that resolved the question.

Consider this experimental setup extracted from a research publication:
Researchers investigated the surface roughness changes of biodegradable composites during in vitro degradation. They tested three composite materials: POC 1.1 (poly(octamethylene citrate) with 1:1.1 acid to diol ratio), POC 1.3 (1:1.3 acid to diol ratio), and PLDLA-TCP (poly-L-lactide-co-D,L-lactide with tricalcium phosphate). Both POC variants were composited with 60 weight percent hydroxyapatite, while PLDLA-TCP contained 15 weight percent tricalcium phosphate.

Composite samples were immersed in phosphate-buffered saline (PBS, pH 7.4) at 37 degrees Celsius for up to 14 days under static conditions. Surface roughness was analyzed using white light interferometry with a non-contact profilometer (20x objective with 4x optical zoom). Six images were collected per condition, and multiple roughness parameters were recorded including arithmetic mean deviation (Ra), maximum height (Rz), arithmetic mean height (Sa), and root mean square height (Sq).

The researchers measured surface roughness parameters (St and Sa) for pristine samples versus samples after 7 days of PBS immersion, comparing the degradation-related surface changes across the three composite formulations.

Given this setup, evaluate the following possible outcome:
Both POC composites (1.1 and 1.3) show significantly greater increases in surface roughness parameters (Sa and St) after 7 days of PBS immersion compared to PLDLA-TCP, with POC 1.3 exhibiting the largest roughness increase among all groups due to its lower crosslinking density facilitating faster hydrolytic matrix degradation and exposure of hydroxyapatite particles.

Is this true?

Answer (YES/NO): NO